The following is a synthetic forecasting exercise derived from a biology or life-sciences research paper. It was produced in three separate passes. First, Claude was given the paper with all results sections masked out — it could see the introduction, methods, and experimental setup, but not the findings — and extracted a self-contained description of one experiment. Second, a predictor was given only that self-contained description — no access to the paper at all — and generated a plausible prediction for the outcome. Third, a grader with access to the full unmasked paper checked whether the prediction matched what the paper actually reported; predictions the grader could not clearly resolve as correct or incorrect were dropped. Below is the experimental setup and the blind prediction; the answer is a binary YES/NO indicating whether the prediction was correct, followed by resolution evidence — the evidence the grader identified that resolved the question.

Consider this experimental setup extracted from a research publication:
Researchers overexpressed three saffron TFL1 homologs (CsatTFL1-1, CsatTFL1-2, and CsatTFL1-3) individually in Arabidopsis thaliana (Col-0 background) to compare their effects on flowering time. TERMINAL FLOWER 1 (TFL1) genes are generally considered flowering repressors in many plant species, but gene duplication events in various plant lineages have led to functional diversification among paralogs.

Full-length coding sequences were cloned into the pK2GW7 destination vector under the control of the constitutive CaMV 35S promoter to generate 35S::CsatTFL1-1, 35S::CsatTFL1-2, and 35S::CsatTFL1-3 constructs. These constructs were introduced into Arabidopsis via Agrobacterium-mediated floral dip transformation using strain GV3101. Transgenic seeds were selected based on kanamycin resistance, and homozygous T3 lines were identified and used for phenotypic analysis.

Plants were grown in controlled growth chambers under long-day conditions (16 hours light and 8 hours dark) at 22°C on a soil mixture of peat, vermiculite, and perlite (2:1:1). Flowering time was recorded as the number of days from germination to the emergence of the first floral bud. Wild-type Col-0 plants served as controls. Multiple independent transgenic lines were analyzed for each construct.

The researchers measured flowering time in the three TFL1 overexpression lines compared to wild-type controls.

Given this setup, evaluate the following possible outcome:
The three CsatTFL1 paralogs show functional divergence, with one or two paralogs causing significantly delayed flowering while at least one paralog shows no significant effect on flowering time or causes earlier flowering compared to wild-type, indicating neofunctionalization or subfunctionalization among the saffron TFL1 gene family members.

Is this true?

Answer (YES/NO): YES